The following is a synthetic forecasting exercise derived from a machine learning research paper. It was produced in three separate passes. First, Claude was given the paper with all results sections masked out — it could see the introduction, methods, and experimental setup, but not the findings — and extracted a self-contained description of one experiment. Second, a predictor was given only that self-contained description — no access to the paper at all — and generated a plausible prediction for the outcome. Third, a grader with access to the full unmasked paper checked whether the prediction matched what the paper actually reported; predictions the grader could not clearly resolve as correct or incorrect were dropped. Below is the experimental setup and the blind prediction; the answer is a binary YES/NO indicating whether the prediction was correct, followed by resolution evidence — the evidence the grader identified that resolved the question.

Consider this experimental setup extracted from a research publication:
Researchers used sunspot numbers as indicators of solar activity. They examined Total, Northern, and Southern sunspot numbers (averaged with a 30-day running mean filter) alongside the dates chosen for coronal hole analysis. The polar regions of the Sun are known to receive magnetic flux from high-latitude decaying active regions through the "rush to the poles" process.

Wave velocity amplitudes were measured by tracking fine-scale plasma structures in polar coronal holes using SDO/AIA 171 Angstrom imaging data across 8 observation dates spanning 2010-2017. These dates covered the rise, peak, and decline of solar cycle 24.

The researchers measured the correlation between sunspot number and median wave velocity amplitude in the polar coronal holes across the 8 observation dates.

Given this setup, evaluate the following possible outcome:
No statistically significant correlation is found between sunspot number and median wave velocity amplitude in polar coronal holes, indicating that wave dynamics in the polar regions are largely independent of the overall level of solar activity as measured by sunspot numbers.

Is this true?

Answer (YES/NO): YES